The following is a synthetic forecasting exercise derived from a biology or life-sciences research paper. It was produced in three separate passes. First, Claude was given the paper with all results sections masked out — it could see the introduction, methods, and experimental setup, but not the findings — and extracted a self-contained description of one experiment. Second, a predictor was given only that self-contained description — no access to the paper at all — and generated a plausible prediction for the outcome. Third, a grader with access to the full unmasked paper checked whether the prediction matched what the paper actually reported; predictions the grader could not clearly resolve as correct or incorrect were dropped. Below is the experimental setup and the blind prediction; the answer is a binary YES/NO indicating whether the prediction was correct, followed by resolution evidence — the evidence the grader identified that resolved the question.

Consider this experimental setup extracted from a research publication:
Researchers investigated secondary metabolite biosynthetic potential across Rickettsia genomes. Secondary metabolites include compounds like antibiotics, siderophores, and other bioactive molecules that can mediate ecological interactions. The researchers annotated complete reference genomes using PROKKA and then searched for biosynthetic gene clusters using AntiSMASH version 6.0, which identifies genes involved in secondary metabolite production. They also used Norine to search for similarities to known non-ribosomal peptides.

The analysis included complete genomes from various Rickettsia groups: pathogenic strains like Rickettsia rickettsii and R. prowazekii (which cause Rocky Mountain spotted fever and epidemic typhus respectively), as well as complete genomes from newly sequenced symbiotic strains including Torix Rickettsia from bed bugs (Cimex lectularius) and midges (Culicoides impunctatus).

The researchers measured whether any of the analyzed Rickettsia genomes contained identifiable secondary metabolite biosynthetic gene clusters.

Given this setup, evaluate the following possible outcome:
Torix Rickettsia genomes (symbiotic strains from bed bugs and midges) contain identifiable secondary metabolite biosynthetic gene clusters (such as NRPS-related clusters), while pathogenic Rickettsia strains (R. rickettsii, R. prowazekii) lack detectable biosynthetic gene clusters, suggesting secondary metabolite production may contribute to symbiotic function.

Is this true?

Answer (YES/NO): NO